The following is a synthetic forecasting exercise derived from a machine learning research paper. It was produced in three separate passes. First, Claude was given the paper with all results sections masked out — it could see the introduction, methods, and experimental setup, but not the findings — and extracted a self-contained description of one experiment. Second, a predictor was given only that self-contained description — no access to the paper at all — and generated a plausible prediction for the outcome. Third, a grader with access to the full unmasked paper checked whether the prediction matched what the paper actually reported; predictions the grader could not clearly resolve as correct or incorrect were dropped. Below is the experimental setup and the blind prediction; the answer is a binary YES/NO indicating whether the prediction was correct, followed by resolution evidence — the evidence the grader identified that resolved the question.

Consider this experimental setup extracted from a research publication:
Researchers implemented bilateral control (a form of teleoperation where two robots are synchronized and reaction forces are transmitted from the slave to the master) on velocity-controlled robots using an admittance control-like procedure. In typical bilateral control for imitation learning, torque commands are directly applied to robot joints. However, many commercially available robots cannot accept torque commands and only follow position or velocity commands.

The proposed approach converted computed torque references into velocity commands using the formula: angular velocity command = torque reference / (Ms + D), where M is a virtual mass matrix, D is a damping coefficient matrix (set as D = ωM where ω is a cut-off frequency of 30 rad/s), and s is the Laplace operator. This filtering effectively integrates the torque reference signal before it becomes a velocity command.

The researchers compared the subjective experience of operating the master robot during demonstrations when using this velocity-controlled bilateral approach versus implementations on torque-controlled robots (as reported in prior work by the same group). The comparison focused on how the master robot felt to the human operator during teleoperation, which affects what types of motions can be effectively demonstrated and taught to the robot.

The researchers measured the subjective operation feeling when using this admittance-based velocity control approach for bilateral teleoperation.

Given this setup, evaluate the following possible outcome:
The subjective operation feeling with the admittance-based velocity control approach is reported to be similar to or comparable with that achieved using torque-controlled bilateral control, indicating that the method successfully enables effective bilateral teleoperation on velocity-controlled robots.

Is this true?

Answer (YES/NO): NO